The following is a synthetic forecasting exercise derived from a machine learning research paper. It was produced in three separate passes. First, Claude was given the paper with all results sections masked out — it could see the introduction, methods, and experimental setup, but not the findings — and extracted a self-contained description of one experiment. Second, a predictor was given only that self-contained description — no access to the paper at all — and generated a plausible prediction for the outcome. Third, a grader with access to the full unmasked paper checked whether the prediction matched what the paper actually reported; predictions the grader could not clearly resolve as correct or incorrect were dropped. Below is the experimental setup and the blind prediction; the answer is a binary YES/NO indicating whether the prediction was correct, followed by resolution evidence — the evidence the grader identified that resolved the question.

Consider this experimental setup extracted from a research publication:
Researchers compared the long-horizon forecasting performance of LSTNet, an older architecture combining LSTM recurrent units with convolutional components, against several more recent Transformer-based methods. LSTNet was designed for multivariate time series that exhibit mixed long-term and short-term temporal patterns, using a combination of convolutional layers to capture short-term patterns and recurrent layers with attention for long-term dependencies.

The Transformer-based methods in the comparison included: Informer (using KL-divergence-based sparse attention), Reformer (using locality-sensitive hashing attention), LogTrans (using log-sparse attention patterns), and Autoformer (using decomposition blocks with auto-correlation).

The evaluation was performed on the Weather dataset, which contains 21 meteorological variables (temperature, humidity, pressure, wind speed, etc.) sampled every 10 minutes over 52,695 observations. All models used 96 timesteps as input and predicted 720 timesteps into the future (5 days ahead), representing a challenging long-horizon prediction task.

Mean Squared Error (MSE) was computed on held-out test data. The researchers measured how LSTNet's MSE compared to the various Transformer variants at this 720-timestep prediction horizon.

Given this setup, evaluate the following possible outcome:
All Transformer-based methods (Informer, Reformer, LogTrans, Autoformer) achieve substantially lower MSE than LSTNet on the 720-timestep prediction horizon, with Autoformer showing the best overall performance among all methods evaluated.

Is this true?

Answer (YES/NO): NO